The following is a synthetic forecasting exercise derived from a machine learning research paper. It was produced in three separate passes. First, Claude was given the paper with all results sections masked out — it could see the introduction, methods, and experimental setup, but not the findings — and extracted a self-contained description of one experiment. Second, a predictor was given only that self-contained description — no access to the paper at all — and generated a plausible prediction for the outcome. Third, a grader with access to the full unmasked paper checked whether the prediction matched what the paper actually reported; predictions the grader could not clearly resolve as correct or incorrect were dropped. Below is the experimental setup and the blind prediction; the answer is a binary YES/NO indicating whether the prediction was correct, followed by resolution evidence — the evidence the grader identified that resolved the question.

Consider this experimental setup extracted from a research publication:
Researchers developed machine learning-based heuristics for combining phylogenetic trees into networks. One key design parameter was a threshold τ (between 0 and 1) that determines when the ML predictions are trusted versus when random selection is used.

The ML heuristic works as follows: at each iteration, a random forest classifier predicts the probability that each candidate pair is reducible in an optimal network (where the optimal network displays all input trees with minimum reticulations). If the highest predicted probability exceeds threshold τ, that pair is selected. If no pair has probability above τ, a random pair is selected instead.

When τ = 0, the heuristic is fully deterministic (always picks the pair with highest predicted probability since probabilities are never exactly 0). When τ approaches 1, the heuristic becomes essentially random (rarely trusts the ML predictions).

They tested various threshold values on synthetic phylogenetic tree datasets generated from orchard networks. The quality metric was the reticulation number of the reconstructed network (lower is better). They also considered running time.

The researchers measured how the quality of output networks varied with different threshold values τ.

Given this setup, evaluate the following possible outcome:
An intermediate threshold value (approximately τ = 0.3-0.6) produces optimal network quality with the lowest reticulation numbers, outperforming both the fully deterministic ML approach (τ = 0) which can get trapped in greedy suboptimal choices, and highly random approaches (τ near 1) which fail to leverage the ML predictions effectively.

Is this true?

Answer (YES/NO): NO